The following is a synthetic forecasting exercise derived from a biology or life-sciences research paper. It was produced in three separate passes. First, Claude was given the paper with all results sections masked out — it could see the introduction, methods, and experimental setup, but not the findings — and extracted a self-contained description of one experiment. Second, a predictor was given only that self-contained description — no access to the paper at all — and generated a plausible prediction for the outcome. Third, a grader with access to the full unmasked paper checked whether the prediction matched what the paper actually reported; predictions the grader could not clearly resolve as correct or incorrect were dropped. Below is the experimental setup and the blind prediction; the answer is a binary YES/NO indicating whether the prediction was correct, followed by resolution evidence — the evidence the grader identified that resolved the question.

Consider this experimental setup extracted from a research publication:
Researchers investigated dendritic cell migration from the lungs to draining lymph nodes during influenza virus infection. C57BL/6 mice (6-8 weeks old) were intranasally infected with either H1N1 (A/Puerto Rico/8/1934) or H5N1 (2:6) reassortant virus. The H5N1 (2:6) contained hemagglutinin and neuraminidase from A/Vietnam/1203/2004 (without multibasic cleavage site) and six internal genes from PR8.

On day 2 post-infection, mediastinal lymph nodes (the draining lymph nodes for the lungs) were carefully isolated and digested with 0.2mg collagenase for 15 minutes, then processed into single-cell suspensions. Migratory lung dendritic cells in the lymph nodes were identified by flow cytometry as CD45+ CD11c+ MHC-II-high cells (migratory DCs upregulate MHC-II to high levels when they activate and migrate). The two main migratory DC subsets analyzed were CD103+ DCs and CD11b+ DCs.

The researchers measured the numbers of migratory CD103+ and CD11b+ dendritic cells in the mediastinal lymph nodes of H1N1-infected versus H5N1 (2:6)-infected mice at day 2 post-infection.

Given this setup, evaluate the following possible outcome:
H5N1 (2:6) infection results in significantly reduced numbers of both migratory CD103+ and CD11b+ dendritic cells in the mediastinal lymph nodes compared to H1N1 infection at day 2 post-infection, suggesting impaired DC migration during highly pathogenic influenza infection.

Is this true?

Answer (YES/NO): NO